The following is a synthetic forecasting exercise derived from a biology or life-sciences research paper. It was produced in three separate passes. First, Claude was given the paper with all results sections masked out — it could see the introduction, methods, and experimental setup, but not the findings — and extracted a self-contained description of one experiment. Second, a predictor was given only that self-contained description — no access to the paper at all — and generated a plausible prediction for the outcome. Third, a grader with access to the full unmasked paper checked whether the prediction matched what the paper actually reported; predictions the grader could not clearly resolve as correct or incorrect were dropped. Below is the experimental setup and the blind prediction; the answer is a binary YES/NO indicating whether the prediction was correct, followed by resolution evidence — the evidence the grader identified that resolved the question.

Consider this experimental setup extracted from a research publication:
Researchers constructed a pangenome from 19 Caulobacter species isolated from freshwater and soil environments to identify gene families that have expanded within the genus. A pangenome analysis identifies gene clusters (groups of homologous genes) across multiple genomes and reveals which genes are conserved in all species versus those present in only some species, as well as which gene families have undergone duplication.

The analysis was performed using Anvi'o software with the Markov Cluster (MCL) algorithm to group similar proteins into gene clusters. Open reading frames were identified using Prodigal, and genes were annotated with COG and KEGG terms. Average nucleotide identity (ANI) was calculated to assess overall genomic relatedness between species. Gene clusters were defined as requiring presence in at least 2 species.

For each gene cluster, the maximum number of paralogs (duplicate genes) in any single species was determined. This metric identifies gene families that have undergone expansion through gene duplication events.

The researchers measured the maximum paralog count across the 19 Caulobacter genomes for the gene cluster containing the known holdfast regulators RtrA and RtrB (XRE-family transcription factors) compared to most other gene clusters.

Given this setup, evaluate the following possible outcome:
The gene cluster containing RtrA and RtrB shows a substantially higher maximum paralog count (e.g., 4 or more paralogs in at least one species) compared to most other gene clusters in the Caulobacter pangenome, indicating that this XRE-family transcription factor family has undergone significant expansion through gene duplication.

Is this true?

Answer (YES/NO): YES